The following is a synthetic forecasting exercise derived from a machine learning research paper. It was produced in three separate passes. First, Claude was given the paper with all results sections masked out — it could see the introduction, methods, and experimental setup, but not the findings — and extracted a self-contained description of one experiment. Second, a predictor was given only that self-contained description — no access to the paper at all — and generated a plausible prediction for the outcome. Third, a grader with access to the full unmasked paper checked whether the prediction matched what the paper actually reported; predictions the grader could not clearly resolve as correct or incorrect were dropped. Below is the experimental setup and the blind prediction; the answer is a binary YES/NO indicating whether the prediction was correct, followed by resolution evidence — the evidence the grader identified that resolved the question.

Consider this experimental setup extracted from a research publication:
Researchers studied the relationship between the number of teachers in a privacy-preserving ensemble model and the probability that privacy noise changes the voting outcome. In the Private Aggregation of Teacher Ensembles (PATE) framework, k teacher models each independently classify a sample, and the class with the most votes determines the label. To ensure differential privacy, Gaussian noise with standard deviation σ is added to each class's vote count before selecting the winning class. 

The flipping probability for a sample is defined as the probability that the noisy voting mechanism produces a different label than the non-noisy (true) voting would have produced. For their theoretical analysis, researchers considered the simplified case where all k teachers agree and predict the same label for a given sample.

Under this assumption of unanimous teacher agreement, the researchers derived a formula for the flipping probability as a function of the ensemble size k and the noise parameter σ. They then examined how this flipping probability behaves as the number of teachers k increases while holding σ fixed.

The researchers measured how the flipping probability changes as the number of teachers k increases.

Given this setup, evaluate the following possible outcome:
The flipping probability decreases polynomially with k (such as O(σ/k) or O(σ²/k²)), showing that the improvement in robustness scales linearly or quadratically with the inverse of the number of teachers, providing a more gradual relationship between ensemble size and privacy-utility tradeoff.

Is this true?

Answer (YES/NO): NO